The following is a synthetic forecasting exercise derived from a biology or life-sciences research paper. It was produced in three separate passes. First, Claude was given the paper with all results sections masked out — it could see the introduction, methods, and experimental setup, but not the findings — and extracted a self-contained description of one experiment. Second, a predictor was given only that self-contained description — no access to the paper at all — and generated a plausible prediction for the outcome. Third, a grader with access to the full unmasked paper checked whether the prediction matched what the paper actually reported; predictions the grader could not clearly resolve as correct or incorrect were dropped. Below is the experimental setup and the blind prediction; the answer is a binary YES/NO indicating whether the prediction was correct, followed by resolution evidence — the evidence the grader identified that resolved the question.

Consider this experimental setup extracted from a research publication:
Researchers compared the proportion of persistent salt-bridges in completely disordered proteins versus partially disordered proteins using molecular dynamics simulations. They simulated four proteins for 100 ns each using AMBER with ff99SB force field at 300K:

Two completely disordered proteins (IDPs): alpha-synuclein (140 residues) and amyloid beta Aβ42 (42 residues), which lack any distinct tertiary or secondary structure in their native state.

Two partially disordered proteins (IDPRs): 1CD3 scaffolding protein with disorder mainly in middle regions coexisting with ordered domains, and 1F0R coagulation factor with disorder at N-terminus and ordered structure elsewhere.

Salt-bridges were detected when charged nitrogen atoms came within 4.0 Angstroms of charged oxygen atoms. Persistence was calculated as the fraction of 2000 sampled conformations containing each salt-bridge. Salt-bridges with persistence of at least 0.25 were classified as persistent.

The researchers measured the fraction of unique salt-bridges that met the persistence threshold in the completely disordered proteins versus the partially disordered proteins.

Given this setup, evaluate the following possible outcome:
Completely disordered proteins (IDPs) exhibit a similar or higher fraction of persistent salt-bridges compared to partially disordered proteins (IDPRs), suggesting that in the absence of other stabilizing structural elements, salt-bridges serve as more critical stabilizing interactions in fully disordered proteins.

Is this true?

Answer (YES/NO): NO